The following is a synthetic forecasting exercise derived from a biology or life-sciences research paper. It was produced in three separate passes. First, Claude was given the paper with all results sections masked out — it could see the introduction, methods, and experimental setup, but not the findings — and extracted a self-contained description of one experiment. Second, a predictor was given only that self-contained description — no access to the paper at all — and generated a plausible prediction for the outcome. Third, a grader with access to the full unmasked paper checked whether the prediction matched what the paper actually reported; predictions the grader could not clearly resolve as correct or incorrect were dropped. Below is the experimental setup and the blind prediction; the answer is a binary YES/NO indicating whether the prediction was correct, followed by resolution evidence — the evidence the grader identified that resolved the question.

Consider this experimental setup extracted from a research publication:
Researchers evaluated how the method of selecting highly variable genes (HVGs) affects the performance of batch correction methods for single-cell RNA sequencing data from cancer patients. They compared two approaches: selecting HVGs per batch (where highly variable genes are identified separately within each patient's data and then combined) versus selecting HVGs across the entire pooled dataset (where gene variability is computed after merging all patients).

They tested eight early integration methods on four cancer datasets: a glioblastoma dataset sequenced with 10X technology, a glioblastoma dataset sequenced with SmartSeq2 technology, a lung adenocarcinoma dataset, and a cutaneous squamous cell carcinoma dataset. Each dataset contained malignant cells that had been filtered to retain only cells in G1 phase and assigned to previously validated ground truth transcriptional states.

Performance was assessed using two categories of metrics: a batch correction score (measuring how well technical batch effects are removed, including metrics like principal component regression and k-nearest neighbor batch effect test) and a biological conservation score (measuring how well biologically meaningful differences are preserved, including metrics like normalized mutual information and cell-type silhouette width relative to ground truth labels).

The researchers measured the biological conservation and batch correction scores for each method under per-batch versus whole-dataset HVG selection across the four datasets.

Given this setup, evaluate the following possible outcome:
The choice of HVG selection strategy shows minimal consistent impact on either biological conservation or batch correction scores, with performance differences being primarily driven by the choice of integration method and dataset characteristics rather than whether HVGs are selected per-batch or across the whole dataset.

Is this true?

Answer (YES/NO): NO